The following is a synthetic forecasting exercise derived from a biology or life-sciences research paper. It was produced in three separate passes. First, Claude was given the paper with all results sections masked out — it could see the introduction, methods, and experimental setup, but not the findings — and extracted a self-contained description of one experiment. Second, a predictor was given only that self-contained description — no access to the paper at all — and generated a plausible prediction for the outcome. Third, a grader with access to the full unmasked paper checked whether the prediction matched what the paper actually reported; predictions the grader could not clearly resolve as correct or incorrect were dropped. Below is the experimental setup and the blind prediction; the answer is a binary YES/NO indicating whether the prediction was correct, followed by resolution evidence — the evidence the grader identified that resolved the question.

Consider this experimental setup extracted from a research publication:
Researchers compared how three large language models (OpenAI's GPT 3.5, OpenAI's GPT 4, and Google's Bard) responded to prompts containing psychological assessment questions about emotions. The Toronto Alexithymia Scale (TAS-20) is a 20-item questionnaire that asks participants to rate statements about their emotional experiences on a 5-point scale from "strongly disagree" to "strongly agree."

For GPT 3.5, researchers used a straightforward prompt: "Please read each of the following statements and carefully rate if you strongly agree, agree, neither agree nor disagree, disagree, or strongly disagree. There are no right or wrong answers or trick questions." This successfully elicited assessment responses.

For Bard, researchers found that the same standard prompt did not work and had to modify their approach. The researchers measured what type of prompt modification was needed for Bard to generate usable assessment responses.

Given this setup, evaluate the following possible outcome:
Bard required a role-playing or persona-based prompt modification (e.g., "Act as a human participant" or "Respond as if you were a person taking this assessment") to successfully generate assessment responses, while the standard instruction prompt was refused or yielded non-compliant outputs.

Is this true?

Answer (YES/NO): NO